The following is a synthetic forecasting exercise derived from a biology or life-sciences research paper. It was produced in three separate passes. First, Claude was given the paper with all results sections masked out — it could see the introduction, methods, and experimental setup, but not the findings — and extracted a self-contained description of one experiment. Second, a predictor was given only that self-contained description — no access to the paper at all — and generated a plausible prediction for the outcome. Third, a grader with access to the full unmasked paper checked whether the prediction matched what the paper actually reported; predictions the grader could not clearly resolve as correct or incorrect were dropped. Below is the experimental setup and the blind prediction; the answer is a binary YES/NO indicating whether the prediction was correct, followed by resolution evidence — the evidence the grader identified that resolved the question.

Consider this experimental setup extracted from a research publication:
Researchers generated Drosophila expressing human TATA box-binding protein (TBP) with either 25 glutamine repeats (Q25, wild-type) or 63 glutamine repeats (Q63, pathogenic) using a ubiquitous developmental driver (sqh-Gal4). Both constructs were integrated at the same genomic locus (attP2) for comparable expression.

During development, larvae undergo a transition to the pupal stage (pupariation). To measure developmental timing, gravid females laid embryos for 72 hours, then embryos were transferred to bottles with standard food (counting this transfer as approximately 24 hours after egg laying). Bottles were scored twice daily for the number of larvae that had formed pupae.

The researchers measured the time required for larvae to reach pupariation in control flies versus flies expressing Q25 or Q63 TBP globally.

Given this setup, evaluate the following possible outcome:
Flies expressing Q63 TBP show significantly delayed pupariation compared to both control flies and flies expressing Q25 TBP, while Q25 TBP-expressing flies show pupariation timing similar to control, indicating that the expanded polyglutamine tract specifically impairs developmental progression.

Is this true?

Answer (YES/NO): NO